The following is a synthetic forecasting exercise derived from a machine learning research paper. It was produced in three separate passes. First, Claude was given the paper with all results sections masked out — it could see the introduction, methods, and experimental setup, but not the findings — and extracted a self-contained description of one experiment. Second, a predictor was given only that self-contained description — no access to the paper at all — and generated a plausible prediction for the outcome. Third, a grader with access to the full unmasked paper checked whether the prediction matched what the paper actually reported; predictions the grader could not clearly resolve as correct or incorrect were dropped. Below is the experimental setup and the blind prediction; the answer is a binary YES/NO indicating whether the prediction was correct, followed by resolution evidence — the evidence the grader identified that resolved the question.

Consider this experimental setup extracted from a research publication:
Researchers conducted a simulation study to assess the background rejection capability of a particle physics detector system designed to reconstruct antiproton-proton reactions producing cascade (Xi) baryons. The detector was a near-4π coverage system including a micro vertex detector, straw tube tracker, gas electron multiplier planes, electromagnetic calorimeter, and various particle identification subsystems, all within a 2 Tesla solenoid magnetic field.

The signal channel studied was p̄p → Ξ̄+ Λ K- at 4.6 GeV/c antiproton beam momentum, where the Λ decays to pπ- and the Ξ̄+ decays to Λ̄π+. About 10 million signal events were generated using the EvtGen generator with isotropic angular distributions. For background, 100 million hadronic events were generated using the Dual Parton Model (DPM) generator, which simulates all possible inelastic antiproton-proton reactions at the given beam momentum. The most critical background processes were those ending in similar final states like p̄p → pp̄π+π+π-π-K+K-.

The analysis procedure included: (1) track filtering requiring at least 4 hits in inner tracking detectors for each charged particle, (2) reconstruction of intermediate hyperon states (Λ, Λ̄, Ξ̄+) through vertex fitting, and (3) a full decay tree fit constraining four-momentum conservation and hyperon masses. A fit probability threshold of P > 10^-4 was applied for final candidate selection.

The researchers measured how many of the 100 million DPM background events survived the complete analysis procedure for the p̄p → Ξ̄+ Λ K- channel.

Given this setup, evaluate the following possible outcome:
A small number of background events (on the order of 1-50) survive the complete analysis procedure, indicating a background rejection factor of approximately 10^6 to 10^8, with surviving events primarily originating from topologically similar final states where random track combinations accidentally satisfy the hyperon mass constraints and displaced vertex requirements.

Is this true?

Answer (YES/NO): NO